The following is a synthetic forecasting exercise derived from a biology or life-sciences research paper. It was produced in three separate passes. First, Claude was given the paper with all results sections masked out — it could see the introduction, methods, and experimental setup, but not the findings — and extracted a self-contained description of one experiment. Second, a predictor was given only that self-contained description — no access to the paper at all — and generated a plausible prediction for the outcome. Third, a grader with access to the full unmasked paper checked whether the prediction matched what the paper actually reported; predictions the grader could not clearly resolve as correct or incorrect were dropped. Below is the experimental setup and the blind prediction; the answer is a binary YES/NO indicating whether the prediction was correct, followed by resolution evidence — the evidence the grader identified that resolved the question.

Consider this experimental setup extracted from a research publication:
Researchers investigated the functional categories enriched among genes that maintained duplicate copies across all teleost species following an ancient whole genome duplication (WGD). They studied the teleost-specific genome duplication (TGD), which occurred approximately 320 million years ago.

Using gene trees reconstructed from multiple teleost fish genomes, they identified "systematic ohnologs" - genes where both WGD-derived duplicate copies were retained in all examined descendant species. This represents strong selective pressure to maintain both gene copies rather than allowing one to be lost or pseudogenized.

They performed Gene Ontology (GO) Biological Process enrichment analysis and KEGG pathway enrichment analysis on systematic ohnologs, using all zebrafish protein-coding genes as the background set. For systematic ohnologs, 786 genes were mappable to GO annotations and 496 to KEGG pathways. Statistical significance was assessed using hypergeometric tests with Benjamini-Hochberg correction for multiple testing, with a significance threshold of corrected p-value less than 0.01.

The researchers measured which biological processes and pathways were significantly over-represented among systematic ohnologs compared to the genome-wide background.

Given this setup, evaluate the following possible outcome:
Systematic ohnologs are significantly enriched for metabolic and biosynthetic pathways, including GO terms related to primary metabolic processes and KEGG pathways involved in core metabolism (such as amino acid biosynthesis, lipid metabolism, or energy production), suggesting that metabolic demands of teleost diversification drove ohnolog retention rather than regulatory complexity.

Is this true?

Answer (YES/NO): NO